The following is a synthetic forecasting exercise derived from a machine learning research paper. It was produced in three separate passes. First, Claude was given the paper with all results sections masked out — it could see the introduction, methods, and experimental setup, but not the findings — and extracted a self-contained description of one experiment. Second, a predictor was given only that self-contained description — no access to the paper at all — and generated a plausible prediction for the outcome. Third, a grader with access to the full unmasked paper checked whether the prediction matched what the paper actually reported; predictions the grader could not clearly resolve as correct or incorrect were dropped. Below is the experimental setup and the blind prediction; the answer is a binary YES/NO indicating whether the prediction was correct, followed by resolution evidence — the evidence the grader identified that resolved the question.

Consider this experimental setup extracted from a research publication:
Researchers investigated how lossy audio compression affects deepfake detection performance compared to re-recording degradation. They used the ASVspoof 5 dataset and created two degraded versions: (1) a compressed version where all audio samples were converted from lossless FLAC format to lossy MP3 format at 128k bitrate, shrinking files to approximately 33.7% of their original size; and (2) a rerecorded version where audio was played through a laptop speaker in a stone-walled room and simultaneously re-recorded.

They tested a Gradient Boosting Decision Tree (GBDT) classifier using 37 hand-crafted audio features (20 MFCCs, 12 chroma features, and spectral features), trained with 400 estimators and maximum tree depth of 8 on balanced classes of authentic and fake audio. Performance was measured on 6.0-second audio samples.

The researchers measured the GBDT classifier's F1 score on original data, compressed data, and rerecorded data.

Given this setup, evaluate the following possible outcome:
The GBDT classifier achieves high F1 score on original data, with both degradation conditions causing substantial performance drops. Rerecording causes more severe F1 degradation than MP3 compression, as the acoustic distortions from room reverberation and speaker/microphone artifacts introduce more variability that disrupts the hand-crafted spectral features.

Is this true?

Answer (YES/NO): YES